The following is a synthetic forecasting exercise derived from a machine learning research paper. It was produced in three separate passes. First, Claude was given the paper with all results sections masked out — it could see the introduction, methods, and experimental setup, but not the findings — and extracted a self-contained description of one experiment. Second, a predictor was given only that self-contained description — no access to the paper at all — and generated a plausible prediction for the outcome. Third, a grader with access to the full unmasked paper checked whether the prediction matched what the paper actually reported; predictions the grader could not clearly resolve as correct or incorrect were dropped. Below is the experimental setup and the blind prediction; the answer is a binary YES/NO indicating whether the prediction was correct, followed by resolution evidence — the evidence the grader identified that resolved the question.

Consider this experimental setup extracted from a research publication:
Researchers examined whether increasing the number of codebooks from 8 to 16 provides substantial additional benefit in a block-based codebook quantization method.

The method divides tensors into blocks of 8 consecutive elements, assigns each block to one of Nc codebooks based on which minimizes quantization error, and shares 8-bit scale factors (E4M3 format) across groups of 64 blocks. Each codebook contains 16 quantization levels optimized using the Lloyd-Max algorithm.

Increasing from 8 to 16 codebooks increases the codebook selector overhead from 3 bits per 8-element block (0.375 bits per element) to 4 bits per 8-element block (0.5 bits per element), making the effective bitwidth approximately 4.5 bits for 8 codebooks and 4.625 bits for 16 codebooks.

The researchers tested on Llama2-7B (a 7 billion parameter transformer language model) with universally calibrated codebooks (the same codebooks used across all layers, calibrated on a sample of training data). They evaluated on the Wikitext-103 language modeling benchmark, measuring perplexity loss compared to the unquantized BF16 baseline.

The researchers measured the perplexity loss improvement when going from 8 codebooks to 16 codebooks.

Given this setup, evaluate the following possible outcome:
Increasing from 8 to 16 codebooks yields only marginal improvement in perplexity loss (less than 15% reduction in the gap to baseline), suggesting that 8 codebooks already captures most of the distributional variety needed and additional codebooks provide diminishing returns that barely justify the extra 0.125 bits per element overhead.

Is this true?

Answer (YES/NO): YES